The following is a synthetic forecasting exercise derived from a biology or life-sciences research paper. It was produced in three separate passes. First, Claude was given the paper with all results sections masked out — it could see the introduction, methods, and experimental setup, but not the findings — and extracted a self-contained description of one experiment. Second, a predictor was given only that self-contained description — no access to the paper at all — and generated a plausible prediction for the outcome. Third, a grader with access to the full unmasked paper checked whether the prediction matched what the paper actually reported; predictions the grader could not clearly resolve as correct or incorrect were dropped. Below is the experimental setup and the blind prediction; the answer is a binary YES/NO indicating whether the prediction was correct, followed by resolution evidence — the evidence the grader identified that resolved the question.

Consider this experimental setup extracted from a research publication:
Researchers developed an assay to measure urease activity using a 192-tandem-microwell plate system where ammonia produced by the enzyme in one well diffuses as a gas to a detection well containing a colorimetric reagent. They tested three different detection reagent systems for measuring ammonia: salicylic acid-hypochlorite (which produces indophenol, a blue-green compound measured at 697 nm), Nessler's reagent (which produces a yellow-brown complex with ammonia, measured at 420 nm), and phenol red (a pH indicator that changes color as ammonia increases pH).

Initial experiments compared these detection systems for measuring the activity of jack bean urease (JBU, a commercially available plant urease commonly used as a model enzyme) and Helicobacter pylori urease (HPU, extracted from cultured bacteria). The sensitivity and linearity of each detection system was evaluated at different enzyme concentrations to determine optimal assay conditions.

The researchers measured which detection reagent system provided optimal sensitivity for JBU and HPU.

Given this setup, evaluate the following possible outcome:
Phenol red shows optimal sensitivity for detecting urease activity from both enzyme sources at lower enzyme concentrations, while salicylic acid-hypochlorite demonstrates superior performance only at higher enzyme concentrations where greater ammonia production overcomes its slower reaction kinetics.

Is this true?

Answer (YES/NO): NO